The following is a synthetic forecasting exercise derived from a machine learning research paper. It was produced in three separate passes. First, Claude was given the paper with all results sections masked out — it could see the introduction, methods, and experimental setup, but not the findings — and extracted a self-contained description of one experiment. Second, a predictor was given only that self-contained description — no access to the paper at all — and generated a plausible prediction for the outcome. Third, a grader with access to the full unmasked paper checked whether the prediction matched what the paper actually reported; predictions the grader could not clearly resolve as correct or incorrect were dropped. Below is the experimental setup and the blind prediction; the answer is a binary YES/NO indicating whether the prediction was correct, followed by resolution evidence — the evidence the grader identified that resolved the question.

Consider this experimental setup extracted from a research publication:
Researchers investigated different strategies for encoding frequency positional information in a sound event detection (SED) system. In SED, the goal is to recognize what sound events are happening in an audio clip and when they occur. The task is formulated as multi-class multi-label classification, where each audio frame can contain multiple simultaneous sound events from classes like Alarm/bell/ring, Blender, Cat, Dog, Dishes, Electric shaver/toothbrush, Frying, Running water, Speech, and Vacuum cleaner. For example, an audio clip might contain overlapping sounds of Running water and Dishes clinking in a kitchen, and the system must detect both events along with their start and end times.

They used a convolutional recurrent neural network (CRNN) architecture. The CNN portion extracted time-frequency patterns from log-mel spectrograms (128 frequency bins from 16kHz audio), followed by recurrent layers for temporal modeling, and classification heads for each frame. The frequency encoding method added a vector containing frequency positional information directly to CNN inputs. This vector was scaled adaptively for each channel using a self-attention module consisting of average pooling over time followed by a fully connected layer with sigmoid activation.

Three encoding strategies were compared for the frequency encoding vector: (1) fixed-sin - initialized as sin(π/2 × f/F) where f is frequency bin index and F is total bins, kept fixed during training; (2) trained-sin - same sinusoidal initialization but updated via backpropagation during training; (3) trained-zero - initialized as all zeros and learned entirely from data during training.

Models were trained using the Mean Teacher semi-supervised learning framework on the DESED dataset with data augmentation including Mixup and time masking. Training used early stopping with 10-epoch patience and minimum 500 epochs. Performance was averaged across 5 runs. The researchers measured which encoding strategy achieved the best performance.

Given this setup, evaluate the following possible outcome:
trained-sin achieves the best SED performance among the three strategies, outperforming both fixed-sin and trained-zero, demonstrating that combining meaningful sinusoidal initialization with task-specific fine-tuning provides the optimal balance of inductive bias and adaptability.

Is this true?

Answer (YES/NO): NO